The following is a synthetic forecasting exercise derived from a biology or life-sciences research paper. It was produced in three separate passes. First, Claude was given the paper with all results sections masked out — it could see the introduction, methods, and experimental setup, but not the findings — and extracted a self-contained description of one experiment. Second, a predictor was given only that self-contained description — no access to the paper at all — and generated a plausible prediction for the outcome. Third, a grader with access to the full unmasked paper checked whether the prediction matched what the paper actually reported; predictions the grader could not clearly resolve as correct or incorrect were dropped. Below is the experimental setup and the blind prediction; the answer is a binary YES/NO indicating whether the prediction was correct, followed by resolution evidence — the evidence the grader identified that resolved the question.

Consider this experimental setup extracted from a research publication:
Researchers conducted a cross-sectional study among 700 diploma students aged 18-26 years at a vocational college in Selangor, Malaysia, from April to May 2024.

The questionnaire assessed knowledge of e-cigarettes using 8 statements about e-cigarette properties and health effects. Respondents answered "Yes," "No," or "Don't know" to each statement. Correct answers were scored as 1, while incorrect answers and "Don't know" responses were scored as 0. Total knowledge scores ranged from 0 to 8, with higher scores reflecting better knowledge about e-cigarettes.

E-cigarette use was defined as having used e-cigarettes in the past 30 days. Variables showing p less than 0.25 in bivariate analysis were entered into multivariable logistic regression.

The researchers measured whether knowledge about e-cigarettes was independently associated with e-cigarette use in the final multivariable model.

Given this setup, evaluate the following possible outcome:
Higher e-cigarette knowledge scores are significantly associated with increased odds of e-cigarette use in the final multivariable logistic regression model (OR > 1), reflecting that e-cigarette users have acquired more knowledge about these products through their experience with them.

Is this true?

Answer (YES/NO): NO